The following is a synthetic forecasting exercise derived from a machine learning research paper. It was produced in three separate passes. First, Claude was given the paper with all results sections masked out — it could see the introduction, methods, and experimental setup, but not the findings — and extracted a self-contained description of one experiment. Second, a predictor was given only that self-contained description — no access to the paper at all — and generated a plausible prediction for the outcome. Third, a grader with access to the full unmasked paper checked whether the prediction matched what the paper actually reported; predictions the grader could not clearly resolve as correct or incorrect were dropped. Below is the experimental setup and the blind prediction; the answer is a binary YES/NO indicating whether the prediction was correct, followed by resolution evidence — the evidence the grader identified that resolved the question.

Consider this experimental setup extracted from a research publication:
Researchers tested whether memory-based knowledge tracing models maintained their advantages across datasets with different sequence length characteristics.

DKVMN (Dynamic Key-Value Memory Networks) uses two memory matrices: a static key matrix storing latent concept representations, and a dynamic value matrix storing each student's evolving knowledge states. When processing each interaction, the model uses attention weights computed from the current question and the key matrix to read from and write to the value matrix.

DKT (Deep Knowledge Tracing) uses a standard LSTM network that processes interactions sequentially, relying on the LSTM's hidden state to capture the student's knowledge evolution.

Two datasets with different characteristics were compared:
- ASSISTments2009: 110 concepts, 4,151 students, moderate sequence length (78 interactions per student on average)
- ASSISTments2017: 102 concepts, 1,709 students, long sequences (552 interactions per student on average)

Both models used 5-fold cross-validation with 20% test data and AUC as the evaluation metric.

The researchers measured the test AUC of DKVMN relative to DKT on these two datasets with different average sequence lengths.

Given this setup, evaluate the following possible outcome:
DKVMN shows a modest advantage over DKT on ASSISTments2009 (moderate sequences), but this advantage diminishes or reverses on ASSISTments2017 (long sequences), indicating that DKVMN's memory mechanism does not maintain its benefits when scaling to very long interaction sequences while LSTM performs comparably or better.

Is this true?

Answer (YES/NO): NO